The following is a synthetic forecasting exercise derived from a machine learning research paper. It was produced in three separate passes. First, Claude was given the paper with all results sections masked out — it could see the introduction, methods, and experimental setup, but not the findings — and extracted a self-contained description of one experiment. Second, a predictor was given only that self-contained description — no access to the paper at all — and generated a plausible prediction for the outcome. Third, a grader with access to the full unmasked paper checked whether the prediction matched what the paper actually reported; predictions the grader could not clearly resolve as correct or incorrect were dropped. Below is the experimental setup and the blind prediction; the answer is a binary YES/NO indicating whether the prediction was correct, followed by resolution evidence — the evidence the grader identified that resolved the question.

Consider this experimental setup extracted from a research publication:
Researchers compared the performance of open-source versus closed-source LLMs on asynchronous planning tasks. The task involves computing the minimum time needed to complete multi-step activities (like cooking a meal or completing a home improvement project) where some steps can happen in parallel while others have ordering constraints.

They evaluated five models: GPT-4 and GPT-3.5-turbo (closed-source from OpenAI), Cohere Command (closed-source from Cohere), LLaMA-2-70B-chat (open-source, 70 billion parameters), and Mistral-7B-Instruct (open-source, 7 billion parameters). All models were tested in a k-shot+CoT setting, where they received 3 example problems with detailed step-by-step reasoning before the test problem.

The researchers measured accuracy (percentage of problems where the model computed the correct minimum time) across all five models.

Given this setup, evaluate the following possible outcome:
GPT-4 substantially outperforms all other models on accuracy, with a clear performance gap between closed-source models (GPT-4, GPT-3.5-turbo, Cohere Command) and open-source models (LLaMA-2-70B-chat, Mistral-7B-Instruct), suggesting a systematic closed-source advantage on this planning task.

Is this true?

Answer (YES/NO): NO